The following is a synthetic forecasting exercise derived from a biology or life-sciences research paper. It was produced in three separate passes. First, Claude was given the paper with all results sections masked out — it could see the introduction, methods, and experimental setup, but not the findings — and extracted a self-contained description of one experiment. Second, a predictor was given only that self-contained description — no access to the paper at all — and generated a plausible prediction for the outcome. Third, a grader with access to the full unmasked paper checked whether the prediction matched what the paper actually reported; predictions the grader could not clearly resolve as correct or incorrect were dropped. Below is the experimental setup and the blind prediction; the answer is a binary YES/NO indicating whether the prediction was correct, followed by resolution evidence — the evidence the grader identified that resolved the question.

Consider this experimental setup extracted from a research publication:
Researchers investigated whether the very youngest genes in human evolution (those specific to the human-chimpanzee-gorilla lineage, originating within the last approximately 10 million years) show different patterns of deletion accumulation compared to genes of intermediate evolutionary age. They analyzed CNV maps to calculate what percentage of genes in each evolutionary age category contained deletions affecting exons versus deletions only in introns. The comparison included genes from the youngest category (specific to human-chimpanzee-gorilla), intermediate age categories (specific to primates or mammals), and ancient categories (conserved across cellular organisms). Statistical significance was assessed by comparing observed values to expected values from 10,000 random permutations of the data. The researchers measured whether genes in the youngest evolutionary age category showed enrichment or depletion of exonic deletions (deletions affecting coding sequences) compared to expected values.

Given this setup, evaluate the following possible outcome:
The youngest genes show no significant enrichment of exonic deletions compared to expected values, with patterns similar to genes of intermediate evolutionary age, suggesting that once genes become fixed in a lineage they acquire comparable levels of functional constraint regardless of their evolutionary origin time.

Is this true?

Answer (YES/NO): NO